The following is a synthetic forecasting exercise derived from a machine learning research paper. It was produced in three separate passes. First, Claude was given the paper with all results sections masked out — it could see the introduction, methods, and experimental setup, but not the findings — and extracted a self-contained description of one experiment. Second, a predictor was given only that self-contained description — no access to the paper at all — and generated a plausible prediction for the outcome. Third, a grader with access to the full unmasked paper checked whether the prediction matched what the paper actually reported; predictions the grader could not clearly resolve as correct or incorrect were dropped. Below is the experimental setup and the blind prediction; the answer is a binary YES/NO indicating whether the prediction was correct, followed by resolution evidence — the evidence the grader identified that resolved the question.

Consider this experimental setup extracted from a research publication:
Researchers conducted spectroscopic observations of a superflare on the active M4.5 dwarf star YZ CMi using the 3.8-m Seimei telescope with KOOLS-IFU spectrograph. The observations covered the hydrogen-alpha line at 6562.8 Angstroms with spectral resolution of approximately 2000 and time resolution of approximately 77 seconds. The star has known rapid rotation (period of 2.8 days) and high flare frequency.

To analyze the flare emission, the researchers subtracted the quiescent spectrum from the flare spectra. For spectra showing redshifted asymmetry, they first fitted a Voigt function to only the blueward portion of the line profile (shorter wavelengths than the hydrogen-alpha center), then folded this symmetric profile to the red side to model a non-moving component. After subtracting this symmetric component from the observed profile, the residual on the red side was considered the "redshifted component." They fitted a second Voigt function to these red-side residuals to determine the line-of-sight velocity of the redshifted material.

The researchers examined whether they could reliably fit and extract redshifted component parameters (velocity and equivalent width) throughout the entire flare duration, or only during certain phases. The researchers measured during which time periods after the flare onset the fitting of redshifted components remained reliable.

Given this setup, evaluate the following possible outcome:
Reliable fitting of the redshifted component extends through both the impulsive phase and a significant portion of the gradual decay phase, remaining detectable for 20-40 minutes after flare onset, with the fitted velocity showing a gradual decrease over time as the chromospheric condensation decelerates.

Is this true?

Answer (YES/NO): NO